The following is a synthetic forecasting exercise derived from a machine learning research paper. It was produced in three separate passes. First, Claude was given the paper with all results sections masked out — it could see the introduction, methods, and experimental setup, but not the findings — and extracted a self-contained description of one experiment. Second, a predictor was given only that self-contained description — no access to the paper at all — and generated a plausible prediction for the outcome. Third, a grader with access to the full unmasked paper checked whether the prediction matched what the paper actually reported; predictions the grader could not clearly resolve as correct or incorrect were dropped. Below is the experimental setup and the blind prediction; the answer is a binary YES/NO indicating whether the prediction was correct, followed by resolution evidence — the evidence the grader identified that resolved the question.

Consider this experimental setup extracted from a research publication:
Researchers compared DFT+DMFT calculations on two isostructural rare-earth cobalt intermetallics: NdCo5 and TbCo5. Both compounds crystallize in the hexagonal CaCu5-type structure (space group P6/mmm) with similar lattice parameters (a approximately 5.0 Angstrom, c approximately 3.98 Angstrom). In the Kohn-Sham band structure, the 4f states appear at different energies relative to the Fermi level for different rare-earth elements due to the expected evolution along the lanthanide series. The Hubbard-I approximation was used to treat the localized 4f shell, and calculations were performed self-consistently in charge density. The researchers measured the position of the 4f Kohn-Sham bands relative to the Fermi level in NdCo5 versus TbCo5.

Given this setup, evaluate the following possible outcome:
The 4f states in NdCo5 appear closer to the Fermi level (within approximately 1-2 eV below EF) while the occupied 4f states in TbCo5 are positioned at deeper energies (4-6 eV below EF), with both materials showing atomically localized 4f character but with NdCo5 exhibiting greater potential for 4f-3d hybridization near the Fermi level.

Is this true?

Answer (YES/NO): NO